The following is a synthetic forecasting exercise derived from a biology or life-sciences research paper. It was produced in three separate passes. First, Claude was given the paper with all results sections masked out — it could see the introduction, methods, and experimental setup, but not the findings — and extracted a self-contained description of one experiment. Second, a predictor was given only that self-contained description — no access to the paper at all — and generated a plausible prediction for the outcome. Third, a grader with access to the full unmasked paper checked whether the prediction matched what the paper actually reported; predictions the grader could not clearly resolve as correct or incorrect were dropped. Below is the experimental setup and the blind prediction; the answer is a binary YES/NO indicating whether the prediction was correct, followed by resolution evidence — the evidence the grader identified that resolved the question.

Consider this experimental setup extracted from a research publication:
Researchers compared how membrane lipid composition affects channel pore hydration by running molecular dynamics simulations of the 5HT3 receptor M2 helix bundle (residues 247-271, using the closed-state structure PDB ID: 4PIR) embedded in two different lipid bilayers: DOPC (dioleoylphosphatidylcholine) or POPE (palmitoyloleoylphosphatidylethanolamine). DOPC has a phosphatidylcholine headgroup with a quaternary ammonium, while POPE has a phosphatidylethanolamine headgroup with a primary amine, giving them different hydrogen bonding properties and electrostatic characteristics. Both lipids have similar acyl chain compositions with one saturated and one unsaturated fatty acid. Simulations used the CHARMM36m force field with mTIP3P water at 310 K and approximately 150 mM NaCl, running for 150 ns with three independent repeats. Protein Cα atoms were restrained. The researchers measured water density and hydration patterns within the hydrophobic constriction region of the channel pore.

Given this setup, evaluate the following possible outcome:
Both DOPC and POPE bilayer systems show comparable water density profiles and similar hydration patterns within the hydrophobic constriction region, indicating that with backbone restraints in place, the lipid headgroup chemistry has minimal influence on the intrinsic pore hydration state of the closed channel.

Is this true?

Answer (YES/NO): YES